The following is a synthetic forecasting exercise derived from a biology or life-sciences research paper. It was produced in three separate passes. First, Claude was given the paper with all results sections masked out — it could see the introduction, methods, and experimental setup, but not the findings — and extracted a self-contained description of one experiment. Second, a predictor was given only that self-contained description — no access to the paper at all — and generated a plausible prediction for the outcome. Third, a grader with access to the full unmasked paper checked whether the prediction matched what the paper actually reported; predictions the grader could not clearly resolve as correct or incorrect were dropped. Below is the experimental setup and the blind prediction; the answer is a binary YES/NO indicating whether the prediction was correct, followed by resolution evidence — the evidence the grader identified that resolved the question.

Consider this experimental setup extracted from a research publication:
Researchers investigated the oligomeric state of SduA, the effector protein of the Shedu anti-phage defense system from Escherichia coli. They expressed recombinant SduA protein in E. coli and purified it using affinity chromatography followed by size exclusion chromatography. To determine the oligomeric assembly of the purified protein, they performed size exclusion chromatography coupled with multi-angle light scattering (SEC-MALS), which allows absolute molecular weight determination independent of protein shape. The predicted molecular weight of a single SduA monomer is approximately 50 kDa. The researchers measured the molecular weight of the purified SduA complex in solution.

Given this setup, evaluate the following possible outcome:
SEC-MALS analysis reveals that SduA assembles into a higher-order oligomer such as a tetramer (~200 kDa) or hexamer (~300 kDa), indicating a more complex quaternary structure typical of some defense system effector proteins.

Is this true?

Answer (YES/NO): YES